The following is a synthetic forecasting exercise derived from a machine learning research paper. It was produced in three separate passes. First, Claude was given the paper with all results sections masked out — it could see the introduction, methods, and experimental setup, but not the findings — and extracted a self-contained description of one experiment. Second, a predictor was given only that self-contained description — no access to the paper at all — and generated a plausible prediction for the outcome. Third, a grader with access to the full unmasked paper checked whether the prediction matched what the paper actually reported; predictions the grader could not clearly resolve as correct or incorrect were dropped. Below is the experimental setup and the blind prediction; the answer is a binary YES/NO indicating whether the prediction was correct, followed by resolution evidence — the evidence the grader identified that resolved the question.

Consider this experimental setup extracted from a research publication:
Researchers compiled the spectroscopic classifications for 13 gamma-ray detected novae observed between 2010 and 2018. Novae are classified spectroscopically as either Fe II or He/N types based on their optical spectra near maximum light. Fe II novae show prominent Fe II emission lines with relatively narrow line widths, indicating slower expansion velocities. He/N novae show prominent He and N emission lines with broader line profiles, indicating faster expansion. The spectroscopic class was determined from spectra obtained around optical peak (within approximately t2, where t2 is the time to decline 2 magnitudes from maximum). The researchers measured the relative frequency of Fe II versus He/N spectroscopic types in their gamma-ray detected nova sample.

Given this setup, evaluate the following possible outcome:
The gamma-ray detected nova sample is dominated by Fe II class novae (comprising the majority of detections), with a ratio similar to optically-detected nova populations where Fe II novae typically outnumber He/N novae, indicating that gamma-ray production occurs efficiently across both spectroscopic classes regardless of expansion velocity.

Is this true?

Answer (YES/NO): YES